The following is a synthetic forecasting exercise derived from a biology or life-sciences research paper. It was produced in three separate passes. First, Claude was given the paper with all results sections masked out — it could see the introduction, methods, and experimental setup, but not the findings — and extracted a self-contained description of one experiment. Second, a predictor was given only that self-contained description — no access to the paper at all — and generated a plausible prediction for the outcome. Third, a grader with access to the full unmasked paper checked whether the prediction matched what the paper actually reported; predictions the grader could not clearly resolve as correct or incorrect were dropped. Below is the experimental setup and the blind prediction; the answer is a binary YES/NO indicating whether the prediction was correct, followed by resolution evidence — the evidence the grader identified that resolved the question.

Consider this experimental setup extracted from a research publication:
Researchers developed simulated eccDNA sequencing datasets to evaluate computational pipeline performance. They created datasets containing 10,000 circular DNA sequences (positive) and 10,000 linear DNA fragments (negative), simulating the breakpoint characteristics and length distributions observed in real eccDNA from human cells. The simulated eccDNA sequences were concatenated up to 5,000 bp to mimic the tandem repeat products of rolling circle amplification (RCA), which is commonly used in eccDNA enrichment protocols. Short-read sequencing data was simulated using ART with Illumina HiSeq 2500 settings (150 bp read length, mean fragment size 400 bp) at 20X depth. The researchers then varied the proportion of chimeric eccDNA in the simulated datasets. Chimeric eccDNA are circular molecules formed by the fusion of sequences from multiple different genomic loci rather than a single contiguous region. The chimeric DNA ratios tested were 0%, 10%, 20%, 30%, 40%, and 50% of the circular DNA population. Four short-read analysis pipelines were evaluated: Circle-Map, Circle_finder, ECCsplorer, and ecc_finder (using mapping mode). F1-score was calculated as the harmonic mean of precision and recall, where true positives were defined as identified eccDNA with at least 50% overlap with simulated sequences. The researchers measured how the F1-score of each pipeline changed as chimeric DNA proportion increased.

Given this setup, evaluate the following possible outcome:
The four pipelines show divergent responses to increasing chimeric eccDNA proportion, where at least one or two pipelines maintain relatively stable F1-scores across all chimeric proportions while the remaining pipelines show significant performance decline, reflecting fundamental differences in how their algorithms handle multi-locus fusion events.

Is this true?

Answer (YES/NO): NO